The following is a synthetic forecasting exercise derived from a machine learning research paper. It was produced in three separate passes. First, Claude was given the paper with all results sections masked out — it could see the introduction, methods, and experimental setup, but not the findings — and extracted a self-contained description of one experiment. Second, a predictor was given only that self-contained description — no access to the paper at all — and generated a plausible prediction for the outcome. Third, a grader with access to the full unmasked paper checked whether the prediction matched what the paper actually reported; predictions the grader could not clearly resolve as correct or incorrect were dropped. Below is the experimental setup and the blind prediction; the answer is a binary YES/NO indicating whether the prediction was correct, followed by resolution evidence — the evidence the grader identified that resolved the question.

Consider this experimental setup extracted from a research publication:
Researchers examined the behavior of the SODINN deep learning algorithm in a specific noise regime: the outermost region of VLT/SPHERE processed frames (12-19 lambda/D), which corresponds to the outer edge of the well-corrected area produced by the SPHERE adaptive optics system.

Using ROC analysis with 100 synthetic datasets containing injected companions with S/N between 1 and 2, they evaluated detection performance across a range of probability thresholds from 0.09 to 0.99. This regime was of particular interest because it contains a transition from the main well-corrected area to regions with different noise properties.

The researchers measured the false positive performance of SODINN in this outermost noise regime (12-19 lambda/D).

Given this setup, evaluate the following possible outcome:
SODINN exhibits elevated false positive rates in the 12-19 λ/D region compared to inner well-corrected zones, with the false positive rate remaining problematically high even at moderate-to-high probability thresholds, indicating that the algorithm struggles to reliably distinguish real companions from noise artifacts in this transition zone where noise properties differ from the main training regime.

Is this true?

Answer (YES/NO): YES